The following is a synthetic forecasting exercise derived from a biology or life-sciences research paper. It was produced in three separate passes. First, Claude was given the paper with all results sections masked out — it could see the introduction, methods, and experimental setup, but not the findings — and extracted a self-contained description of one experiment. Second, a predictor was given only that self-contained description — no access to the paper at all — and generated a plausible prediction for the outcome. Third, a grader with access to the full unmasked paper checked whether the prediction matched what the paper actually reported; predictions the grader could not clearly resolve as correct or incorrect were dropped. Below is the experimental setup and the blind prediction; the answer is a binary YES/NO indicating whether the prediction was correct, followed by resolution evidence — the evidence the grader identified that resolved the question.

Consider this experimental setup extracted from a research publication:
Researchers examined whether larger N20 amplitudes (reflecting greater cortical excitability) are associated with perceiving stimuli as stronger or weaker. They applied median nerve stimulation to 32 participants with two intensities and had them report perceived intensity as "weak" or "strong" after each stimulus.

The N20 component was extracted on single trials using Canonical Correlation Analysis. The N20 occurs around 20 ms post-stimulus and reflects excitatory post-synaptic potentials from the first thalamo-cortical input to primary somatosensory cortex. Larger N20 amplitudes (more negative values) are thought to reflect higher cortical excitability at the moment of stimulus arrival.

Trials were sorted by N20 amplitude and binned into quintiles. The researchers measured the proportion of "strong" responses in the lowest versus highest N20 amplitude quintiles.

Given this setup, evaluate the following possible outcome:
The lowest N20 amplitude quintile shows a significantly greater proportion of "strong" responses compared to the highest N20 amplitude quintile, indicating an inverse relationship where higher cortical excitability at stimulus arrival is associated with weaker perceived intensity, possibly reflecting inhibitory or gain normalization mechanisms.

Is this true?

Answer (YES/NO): NO